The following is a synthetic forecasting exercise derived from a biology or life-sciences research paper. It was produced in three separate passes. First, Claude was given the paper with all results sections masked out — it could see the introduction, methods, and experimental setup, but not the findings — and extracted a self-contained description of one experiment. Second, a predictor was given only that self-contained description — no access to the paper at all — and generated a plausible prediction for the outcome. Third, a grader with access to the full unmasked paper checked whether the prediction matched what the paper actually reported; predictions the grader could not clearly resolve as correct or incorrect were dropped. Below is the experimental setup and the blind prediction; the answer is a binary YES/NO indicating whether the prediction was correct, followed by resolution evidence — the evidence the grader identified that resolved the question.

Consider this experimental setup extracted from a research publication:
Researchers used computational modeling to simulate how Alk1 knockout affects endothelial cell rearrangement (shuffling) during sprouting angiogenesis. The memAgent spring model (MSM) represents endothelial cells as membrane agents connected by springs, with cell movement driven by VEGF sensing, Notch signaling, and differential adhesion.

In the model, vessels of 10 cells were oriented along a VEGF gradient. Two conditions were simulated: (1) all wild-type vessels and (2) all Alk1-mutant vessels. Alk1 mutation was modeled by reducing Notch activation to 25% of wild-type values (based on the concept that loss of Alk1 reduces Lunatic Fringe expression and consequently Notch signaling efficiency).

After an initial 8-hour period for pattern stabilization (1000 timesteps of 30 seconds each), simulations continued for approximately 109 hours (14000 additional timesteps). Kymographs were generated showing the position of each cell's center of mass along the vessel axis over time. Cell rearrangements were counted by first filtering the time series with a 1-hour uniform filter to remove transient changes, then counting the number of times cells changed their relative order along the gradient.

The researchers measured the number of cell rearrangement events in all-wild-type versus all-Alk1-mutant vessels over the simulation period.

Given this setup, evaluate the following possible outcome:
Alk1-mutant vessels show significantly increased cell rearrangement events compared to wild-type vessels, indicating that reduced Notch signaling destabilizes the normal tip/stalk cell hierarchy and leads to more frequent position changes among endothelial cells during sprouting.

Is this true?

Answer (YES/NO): YES